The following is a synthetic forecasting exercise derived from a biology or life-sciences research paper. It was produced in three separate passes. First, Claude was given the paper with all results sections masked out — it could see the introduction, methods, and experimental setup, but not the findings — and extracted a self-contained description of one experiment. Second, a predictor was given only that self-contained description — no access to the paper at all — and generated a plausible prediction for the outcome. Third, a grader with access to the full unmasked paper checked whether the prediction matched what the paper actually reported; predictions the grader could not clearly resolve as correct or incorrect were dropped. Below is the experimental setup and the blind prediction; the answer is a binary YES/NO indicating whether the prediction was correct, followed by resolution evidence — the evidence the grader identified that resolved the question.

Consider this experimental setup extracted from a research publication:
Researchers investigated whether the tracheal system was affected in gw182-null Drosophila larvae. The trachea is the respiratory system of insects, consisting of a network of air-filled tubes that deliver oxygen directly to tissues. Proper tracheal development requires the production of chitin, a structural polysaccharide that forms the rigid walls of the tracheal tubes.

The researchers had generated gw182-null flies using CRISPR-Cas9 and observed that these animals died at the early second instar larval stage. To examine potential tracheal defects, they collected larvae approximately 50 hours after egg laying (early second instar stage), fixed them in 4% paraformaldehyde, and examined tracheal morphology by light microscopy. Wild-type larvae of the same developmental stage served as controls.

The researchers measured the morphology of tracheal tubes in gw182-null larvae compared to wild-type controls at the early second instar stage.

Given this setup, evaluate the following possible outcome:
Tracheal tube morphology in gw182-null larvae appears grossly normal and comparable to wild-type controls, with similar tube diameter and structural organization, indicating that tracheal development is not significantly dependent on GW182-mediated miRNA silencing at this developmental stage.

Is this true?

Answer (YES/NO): NO